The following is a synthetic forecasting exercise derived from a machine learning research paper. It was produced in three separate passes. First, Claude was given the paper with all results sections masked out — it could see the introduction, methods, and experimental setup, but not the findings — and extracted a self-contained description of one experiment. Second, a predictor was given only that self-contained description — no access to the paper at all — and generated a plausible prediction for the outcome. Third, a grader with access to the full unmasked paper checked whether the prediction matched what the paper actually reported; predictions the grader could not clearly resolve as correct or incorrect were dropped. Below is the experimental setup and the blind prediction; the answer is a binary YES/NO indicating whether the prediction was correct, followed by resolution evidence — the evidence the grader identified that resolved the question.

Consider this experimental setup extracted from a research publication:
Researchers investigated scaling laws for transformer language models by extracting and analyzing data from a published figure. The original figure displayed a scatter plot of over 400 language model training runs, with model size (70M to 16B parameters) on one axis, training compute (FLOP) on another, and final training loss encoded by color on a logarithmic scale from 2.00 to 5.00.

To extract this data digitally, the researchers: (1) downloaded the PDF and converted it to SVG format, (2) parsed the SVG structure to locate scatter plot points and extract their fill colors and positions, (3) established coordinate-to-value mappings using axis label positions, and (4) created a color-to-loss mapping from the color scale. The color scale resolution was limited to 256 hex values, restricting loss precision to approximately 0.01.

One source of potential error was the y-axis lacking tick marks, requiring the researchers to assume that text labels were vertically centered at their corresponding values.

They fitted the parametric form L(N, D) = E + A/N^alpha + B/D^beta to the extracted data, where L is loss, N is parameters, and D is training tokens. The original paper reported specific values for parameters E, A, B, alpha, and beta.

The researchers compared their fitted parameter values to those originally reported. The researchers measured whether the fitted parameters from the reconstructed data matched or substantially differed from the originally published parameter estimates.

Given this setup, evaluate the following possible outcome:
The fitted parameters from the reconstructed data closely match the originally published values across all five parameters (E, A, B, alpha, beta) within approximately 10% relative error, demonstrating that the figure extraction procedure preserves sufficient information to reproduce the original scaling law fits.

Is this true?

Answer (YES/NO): NO